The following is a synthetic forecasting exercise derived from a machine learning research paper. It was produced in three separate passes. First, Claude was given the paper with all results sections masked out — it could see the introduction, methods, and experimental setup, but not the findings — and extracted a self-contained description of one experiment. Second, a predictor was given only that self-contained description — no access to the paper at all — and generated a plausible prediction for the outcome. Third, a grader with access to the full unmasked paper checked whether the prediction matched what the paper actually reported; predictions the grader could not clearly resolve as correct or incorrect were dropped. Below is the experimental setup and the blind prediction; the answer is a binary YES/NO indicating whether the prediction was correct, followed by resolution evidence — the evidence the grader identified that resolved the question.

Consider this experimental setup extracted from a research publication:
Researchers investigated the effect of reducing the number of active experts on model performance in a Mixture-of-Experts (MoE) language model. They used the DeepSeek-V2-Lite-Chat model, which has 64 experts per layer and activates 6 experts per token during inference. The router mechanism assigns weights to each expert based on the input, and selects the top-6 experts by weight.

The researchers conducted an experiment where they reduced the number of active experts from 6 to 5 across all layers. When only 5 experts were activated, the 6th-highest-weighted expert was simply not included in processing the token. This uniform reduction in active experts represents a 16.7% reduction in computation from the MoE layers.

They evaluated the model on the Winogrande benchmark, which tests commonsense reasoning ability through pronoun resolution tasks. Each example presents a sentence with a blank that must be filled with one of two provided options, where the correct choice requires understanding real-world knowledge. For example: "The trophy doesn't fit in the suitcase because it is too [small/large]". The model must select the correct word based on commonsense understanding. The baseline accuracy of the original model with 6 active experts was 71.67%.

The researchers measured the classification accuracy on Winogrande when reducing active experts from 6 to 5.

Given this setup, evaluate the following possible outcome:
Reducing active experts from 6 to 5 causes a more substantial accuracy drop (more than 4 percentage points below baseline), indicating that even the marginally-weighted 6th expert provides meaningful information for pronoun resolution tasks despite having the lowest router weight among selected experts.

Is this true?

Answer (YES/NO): NO